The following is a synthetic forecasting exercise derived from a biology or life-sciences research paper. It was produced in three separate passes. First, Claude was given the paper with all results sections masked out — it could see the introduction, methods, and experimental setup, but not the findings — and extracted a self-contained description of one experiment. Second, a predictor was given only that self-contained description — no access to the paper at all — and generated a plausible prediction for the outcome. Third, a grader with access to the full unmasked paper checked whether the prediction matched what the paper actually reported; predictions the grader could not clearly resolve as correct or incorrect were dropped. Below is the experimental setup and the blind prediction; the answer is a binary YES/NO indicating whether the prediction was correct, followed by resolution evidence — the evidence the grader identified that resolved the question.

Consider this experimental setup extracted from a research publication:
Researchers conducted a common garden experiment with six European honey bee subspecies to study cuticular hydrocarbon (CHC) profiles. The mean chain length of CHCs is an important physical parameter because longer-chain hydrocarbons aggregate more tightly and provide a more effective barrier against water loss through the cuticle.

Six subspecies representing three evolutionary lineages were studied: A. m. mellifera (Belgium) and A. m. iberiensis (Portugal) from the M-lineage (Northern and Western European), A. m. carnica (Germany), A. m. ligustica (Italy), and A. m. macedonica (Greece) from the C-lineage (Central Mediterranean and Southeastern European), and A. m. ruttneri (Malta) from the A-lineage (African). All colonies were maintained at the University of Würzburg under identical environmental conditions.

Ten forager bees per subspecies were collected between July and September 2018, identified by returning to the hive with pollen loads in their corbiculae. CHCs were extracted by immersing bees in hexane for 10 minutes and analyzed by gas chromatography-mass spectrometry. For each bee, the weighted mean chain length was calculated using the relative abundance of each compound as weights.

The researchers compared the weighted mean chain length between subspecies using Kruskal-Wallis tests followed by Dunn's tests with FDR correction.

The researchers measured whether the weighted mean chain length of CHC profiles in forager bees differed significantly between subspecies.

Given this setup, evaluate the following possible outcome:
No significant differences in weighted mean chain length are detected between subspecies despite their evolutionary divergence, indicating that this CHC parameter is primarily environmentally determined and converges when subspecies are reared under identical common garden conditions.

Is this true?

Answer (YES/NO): YES